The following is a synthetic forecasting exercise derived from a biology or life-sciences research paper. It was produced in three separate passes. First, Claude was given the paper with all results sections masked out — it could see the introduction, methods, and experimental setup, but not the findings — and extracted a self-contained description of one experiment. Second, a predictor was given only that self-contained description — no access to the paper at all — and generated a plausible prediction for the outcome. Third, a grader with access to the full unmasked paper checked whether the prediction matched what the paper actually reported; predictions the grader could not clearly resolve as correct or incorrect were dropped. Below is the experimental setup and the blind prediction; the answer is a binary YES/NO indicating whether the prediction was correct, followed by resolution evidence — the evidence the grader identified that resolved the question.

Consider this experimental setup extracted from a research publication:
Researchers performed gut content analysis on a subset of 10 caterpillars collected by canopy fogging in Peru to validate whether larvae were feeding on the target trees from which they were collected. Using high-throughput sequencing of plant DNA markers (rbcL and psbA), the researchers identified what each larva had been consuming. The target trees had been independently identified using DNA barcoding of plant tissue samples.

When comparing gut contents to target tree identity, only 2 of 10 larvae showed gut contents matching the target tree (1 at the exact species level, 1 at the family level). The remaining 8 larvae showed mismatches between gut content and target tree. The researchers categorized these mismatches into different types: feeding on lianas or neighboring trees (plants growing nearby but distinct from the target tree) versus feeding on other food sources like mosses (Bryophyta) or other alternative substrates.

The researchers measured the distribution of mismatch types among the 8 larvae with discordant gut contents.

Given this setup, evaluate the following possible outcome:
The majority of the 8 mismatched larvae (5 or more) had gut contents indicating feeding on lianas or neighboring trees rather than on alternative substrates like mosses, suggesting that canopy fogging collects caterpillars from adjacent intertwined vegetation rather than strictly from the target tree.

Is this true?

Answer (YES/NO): NO